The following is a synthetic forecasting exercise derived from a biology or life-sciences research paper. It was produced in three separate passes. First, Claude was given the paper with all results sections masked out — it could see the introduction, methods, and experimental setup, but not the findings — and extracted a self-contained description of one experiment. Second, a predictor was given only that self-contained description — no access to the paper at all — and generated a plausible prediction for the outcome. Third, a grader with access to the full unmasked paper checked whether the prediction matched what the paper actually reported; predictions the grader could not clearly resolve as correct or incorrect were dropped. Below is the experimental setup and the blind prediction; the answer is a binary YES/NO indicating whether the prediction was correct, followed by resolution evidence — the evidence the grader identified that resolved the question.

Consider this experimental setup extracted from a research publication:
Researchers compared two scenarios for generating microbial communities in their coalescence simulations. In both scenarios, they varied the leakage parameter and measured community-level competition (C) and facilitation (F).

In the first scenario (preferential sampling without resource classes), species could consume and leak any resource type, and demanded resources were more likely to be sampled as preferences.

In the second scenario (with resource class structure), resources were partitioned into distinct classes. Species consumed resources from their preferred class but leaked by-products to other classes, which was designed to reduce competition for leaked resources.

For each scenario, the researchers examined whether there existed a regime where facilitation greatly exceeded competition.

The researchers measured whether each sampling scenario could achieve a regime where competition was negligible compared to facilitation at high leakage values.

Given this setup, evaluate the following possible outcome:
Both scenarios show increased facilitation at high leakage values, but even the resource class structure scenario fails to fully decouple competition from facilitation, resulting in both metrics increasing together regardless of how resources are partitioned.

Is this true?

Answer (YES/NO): NO